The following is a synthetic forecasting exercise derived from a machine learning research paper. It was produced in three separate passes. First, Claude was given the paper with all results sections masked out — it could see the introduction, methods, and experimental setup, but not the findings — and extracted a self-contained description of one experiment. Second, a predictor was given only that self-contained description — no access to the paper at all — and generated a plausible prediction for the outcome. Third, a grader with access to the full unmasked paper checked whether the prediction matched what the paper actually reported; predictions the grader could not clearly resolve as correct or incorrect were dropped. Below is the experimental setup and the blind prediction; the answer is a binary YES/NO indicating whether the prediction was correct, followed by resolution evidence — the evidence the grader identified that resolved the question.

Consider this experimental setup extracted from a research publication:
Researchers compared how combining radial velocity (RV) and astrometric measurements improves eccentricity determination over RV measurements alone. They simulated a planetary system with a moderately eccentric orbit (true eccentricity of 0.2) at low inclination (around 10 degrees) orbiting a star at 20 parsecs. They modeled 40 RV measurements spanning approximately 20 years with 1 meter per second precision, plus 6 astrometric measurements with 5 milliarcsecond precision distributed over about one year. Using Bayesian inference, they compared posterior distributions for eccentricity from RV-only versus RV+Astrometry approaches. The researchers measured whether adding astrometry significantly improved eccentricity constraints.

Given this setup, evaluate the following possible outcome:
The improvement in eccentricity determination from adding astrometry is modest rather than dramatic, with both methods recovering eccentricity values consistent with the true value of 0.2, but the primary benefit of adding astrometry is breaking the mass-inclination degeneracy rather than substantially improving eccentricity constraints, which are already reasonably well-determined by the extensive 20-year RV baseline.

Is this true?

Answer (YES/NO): NO